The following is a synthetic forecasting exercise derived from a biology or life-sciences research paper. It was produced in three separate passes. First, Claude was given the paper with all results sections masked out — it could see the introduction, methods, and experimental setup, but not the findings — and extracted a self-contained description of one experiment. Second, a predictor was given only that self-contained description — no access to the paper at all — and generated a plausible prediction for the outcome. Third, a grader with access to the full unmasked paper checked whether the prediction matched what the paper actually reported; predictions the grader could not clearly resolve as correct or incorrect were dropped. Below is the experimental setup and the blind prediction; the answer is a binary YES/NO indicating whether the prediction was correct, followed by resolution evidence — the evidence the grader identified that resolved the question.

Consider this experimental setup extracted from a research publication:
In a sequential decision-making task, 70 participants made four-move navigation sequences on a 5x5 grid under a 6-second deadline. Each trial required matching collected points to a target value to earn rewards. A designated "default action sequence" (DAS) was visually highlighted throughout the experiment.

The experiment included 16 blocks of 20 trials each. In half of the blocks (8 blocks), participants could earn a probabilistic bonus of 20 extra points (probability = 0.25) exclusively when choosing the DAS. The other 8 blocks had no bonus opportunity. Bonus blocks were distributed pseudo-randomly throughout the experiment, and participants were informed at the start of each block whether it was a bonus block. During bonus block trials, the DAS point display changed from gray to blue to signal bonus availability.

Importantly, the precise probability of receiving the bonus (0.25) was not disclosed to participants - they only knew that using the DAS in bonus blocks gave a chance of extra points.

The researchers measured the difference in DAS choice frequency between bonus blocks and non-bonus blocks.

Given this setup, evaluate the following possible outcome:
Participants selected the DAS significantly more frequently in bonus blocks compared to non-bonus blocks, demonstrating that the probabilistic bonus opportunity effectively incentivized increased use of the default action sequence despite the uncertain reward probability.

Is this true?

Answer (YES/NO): YES